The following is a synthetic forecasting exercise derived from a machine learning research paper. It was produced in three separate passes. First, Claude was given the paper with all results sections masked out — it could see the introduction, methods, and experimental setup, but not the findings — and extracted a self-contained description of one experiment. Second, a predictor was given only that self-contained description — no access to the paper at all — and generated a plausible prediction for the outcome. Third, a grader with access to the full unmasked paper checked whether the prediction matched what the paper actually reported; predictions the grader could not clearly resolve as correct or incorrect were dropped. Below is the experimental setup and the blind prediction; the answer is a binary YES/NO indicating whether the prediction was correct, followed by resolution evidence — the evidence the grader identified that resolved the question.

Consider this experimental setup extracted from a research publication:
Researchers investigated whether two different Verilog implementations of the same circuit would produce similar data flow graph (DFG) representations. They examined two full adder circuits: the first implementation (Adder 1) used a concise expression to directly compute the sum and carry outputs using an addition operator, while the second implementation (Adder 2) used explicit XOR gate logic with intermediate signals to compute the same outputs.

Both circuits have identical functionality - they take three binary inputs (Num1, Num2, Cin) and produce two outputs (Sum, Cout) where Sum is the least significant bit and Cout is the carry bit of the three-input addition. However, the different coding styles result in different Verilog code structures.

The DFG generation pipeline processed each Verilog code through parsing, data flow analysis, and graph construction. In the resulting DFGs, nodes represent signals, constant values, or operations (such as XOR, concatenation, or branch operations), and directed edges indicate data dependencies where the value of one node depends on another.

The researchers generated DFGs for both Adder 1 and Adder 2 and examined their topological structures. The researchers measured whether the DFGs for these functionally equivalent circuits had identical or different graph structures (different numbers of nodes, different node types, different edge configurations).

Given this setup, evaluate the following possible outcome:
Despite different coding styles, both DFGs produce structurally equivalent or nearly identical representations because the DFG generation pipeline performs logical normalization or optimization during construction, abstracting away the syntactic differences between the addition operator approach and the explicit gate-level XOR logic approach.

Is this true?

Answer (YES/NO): NO